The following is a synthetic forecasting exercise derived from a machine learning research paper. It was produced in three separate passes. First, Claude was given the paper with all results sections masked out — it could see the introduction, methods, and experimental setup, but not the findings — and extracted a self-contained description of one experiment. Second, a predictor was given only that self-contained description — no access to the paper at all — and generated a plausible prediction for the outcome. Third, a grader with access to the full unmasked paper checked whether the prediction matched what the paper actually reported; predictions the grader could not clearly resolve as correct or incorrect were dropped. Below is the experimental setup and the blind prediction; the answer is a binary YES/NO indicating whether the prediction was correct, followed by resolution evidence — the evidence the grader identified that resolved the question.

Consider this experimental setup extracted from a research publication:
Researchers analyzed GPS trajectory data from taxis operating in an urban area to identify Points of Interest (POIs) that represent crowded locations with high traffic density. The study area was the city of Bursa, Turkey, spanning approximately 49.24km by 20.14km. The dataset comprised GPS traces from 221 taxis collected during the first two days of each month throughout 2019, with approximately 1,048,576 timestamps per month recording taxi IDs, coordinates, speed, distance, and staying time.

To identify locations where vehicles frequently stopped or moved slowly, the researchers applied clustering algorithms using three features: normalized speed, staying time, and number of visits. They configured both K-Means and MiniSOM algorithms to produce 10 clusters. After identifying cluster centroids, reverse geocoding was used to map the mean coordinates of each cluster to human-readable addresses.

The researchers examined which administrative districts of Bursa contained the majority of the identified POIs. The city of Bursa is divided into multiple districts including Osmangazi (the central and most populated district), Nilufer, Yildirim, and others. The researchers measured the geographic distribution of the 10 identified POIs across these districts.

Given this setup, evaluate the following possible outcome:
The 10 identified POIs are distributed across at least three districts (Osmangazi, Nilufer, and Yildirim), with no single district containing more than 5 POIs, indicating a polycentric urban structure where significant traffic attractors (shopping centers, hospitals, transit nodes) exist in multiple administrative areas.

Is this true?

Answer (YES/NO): NO